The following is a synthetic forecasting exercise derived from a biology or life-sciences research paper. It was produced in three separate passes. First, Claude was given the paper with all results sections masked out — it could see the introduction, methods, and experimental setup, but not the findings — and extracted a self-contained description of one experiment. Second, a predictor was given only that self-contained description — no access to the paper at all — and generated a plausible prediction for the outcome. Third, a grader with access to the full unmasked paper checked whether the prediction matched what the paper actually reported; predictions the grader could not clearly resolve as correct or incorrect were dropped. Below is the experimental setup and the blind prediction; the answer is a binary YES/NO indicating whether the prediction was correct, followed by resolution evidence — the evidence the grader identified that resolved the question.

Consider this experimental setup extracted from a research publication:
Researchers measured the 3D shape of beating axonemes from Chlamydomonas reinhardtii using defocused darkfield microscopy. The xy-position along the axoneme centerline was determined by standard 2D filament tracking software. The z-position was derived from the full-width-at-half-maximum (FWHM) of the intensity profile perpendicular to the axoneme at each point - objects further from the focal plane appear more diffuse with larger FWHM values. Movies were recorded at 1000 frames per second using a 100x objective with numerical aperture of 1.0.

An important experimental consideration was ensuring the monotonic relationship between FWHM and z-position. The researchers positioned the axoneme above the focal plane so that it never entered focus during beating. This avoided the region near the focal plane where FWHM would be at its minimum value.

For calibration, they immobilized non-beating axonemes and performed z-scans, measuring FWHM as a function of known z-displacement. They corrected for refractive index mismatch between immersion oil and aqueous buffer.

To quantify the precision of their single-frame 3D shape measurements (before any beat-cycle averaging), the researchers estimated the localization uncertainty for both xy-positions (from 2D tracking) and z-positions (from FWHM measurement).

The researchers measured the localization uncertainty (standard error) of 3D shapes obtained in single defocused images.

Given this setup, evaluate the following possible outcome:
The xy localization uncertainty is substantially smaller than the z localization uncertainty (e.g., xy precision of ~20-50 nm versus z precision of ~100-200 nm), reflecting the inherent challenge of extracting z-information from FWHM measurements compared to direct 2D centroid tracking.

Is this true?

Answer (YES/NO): NO